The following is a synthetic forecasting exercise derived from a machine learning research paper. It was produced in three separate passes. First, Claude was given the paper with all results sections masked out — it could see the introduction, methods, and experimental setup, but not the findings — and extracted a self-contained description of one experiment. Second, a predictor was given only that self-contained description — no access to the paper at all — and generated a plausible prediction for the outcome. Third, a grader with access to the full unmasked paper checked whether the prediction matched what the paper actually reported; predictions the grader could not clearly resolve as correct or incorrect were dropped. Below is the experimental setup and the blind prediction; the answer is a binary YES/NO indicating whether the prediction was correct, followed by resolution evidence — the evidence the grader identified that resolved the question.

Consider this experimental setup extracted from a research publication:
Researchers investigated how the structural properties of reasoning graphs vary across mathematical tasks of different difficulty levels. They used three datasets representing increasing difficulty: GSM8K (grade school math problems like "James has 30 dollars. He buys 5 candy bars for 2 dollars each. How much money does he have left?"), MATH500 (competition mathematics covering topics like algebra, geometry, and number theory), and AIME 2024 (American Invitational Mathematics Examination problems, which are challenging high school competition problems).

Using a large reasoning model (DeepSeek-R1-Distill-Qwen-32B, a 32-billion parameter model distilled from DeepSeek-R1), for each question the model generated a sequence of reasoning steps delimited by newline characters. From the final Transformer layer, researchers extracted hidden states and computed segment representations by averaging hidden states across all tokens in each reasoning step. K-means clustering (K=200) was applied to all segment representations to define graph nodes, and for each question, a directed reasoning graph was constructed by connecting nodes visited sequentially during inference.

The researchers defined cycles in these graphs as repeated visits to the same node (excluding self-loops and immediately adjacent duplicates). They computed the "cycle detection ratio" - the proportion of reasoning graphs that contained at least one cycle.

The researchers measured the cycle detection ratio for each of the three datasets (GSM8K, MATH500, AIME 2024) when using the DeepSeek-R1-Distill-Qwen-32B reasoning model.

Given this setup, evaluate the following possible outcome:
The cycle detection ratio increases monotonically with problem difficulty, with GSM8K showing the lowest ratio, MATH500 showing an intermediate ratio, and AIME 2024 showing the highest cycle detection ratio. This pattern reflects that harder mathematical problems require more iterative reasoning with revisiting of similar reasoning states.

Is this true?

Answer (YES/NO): YES